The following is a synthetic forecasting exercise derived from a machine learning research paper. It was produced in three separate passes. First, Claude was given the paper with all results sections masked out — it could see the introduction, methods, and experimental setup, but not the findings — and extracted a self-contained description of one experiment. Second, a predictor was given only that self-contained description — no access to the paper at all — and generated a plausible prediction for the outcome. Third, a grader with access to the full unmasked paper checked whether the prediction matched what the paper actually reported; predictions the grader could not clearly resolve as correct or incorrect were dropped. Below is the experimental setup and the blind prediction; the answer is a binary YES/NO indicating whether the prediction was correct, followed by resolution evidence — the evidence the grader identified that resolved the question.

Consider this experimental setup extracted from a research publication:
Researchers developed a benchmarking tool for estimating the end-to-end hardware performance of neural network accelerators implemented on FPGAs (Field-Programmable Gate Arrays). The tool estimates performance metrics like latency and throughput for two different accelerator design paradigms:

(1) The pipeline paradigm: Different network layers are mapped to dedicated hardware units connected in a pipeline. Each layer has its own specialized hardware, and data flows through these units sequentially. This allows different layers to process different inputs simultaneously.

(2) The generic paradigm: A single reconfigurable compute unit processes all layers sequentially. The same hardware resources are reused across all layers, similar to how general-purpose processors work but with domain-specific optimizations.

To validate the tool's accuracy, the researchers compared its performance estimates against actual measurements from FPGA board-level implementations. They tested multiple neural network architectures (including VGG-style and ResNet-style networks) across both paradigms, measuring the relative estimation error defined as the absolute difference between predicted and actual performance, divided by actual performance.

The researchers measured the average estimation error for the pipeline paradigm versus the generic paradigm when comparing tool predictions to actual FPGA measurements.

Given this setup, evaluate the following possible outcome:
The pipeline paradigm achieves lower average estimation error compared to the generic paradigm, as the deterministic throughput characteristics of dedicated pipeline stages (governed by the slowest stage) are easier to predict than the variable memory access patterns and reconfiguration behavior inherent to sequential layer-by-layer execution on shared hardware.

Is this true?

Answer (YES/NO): YES